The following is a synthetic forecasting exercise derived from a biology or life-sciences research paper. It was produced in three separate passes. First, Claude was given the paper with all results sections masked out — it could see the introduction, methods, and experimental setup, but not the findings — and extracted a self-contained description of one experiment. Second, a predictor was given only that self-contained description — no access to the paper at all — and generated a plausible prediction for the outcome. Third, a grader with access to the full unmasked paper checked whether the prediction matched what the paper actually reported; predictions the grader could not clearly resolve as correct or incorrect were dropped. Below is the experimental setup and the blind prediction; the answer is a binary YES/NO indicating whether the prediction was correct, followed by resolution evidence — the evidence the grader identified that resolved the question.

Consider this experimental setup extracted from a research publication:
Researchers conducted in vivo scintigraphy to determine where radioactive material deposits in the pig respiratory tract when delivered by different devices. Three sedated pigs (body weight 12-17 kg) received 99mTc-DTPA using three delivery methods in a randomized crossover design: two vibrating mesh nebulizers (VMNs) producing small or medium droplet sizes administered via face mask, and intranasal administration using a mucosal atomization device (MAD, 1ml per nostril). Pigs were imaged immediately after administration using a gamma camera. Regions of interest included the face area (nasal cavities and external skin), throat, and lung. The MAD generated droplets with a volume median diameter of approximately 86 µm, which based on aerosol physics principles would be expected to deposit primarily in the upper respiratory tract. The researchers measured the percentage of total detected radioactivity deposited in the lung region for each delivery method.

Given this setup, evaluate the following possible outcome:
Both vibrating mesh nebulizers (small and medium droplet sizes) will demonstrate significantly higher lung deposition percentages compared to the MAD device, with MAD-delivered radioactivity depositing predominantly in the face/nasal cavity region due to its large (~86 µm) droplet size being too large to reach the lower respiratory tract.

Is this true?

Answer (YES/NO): NO